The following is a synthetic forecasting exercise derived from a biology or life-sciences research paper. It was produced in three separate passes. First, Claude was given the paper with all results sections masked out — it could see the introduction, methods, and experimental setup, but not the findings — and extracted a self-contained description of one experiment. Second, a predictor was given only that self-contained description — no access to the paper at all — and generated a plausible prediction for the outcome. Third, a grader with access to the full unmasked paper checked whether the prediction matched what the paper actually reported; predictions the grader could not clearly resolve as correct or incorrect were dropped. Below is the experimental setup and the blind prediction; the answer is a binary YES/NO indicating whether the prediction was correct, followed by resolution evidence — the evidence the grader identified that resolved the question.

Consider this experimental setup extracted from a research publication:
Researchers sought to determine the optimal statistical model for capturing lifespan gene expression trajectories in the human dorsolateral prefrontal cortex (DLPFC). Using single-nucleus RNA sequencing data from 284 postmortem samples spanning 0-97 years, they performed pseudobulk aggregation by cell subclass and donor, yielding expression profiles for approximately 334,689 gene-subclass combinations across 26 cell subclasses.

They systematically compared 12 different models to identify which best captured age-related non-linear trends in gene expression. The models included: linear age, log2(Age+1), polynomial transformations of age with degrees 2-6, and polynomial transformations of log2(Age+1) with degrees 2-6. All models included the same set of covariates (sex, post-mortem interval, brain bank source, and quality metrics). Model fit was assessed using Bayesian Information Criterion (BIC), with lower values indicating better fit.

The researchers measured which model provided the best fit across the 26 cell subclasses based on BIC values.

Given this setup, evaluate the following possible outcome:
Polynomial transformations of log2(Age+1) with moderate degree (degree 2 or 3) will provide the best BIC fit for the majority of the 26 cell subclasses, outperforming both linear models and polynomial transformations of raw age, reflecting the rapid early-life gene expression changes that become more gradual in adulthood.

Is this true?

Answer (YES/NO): YES